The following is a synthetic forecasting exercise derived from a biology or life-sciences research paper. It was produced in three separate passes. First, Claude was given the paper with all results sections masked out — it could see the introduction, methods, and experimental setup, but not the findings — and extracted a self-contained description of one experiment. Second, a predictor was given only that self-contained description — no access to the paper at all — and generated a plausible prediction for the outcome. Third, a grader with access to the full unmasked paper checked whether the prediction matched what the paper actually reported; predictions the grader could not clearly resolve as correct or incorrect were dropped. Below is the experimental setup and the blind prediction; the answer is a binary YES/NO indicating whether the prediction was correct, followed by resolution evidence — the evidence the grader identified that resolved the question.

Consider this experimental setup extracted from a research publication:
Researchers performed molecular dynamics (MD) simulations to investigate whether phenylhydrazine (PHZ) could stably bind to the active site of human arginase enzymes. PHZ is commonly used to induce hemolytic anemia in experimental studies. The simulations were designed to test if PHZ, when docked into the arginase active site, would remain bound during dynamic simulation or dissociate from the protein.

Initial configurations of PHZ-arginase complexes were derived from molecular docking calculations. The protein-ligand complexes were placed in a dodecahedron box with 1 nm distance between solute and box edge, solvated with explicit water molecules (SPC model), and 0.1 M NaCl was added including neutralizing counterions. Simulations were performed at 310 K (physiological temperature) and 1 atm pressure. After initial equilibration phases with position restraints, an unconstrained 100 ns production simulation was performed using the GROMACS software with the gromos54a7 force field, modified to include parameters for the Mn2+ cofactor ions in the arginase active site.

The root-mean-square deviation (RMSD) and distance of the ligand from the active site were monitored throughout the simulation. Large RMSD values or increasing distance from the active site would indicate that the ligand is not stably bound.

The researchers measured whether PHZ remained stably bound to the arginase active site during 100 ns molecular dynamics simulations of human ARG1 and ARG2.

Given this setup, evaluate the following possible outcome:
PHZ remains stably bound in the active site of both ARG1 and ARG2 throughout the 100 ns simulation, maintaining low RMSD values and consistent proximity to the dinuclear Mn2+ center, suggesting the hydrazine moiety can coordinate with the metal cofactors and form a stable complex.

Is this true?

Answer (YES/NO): NO